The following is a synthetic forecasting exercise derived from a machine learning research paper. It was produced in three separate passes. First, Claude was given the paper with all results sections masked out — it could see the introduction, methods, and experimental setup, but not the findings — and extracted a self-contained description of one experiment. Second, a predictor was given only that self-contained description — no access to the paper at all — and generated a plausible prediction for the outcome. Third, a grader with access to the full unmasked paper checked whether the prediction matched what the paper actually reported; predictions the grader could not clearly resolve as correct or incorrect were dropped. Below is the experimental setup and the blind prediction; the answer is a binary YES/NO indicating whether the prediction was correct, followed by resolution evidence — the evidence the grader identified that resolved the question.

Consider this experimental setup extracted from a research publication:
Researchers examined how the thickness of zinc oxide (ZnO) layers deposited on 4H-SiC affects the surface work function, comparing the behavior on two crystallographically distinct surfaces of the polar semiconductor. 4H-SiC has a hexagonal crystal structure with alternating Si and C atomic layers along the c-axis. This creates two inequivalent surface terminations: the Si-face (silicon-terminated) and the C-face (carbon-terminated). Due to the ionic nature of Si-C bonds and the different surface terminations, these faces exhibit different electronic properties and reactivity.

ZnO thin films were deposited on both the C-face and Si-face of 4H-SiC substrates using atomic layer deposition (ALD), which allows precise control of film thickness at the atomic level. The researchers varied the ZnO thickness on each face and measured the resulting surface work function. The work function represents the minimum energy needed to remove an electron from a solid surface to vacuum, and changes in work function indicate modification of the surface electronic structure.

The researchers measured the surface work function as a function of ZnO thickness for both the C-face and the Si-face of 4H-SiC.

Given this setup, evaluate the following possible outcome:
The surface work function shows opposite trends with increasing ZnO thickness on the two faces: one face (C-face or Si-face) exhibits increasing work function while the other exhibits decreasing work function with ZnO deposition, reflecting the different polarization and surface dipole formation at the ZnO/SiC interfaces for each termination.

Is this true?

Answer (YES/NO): NO